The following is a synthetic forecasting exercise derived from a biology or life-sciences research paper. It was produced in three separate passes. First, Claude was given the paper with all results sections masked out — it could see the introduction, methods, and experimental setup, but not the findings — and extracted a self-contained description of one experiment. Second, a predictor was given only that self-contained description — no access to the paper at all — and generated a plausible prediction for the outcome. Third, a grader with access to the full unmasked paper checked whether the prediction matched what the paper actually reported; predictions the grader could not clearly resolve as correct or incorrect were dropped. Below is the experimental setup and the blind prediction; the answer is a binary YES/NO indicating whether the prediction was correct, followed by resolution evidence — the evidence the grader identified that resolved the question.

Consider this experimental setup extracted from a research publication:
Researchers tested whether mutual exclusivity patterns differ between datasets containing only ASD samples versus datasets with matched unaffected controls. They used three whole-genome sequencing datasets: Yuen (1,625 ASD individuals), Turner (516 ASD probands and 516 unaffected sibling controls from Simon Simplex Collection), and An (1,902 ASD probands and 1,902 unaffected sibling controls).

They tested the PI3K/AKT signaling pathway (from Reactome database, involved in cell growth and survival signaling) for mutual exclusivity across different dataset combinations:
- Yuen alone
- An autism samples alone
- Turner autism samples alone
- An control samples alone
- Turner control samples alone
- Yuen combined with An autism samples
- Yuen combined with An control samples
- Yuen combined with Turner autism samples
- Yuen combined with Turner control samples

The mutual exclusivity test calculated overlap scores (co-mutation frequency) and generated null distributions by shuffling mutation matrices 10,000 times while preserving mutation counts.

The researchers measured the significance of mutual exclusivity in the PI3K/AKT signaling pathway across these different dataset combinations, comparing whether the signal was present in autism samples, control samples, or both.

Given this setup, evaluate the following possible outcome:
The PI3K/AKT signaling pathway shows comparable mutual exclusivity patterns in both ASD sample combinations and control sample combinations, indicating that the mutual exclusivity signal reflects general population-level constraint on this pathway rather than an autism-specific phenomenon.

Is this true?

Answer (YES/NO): NO